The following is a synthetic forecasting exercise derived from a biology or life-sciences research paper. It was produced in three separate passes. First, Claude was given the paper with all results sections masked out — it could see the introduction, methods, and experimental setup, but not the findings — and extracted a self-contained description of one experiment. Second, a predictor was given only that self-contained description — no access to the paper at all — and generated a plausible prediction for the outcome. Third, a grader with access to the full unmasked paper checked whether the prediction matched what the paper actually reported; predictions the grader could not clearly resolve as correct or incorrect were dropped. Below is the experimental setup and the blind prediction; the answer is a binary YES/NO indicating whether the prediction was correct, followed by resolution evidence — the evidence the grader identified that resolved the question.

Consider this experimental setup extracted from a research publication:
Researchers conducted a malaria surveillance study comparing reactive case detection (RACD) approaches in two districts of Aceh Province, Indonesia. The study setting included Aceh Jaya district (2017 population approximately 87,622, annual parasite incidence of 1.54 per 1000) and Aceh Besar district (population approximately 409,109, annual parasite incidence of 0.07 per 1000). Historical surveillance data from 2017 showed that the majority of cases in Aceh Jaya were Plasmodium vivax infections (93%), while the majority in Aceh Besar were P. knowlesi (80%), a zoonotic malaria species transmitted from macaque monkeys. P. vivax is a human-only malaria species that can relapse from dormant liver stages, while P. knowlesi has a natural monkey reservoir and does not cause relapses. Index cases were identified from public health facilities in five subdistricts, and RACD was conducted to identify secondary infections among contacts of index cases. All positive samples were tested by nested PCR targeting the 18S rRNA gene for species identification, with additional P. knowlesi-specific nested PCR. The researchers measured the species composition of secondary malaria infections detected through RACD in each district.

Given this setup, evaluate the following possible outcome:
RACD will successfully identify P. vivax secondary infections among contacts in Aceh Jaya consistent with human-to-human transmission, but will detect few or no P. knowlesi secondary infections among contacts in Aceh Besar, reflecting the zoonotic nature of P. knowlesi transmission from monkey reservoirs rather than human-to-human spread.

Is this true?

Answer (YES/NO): YES